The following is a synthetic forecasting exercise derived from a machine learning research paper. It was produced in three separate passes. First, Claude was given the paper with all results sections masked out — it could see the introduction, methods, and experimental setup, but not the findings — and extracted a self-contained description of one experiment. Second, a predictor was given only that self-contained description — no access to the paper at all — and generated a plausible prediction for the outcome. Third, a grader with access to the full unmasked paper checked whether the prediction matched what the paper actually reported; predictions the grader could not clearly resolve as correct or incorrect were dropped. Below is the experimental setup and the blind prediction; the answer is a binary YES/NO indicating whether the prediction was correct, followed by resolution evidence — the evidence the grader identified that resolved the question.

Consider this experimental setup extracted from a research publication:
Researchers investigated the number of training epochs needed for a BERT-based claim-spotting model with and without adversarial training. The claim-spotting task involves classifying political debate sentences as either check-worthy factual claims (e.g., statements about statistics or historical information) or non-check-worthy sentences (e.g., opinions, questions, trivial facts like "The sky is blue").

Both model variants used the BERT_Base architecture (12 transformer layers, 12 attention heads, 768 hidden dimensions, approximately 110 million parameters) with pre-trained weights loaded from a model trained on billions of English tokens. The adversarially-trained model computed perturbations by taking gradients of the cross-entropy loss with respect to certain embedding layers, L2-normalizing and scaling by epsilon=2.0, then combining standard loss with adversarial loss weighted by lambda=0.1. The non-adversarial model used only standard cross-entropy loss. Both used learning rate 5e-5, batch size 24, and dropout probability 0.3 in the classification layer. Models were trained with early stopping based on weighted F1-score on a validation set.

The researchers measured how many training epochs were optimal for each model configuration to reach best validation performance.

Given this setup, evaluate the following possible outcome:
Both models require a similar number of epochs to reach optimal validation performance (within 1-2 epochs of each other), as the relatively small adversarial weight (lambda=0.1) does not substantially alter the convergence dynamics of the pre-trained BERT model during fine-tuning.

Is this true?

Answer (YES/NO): NO